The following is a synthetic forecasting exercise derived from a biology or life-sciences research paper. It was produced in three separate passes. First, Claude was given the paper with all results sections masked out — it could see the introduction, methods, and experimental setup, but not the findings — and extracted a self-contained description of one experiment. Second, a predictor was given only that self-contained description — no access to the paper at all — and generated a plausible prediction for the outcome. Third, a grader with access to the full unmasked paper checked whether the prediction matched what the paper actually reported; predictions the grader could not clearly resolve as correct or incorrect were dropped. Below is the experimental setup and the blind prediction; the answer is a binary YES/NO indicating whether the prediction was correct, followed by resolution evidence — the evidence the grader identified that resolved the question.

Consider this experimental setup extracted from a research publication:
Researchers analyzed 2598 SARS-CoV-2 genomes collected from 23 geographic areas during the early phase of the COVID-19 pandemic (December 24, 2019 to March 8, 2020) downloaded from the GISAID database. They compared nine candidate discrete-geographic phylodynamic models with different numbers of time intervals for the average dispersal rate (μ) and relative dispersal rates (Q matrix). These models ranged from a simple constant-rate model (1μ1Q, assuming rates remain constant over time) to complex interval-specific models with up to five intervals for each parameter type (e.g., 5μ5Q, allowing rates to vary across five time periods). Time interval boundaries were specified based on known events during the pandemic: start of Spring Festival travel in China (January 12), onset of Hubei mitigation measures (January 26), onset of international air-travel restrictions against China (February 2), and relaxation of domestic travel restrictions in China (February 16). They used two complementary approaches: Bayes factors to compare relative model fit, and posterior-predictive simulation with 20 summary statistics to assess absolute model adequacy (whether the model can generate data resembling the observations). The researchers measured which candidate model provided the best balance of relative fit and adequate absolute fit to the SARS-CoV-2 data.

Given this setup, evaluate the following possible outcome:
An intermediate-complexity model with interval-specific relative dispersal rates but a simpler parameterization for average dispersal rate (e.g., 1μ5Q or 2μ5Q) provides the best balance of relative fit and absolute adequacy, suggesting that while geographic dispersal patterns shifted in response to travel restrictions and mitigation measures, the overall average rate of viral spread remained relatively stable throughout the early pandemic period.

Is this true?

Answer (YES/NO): NO